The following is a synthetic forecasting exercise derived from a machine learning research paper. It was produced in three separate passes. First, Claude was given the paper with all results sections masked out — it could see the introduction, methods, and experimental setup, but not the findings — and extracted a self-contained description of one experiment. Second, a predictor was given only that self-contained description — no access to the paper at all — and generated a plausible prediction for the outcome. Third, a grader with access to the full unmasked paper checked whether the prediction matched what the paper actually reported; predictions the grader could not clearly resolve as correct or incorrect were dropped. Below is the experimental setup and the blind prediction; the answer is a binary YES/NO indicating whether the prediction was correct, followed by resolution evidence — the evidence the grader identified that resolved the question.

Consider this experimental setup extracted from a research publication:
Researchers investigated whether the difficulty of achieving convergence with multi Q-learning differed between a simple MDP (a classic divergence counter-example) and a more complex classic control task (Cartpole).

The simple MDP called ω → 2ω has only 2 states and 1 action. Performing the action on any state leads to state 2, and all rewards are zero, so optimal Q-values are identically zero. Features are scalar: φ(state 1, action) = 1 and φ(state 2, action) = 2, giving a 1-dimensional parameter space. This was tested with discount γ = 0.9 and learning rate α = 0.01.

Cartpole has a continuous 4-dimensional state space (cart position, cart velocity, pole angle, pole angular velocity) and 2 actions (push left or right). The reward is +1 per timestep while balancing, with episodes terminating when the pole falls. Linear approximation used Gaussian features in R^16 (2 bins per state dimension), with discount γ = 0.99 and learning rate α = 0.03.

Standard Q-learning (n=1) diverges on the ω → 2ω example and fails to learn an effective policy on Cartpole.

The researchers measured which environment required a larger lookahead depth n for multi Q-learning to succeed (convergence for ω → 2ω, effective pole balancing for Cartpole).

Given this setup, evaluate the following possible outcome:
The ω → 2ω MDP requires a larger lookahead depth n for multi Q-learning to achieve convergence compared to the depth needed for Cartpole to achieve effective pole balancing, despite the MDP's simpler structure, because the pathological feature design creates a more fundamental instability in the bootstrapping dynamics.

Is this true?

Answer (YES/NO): YES